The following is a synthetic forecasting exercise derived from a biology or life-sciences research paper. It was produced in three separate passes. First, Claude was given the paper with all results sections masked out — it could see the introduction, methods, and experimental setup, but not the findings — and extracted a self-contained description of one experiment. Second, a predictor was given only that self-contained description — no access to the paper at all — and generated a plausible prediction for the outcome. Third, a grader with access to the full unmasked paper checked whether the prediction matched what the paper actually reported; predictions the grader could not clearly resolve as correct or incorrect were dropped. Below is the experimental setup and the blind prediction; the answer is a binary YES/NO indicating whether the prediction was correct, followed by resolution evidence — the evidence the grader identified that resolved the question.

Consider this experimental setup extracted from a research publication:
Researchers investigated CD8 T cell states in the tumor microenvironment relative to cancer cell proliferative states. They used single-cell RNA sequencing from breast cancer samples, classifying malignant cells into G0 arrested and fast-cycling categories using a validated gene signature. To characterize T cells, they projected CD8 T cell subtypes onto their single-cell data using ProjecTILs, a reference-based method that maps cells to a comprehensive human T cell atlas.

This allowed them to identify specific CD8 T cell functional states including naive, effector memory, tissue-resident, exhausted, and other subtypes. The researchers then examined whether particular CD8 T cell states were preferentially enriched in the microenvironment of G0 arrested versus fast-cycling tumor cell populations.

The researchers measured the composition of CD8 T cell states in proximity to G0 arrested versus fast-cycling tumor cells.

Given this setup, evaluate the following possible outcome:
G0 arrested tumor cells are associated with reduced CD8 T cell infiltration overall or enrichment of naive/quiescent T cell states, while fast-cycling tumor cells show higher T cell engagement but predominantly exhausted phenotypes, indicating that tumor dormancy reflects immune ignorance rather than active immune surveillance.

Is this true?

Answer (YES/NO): YES